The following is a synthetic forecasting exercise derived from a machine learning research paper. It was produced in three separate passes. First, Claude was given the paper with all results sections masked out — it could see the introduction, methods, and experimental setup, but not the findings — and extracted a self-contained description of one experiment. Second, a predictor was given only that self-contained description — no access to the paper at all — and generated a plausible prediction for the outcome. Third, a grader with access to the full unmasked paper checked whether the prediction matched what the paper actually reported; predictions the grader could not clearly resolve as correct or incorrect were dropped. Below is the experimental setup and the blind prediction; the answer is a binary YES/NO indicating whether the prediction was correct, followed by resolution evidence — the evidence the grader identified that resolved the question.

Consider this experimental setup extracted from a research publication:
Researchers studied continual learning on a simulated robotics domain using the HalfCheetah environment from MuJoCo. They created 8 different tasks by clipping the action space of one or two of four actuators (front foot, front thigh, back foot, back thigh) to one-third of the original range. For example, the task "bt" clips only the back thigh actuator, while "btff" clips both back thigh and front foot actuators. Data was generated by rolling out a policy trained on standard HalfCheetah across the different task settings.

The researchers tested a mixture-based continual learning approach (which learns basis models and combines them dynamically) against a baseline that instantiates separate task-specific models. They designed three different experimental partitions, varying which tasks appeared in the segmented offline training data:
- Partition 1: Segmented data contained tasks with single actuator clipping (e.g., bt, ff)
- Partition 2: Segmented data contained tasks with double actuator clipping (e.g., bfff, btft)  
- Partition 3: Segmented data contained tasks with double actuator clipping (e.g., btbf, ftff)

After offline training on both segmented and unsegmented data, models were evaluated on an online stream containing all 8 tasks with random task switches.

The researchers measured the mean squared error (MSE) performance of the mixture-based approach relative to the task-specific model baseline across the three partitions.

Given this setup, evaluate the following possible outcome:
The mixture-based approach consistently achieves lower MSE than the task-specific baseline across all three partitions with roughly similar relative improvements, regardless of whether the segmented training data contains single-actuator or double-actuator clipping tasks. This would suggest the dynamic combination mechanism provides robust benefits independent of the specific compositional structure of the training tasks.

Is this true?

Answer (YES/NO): NO